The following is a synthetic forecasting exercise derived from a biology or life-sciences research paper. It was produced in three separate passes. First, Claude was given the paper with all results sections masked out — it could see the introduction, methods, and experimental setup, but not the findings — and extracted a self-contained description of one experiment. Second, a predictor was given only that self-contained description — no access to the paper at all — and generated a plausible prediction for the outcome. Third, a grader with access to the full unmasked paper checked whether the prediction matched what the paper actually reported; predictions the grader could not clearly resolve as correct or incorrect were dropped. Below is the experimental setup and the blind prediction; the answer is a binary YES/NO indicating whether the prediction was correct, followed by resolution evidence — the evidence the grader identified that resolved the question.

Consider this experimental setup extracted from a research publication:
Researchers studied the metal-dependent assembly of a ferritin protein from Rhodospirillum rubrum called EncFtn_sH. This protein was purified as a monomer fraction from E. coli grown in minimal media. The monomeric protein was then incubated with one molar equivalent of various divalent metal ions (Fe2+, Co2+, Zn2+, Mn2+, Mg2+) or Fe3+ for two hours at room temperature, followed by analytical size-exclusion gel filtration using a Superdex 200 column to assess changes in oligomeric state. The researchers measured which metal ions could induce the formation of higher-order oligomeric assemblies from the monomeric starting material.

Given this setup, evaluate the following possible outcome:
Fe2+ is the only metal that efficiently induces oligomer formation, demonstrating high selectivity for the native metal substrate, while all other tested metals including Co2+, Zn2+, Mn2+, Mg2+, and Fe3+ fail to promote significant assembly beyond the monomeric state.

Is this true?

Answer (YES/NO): NO